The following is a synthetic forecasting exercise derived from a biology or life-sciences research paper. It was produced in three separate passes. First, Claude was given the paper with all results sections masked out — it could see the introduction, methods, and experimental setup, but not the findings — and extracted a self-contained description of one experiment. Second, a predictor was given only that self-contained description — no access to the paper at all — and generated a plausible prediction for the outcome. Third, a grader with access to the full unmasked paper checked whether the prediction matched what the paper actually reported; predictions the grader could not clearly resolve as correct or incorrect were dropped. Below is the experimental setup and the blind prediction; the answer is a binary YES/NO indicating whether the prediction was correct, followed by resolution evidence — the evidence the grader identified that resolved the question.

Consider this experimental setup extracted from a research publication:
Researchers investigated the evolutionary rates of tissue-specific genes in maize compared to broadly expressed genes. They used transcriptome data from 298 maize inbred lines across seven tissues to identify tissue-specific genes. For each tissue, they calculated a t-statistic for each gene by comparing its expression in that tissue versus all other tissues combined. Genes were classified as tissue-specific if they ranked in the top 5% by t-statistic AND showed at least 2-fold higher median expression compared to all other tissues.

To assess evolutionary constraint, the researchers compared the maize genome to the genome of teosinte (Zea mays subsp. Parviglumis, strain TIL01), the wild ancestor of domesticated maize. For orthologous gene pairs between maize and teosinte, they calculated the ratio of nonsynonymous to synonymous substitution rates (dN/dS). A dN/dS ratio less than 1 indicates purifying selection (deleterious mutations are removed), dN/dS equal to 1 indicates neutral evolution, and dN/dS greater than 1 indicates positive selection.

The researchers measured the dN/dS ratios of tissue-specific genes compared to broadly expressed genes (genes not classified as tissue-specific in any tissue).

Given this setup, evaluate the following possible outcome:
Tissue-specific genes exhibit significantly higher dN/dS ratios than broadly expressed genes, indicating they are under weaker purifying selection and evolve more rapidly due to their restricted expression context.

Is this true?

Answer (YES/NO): NO